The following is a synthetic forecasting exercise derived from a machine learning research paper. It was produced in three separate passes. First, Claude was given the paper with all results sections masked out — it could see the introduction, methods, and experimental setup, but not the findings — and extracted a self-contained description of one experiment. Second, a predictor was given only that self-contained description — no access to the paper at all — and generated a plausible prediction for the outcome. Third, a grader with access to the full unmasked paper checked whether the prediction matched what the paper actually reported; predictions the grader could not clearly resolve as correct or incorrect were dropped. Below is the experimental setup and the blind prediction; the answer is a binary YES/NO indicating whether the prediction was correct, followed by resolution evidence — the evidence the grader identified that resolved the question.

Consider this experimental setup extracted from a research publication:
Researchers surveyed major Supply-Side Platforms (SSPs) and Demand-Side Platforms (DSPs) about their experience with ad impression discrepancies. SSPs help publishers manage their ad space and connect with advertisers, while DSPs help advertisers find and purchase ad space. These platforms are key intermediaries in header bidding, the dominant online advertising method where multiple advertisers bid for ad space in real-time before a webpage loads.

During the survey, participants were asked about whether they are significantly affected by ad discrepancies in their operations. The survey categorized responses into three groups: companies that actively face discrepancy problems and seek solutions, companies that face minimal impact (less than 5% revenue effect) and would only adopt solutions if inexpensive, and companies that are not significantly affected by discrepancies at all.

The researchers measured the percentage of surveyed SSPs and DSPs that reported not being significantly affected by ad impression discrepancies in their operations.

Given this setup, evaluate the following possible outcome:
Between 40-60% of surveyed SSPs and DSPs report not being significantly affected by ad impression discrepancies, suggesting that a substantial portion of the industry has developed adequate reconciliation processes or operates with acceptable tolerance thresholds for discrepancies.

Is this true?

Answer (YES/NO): NO